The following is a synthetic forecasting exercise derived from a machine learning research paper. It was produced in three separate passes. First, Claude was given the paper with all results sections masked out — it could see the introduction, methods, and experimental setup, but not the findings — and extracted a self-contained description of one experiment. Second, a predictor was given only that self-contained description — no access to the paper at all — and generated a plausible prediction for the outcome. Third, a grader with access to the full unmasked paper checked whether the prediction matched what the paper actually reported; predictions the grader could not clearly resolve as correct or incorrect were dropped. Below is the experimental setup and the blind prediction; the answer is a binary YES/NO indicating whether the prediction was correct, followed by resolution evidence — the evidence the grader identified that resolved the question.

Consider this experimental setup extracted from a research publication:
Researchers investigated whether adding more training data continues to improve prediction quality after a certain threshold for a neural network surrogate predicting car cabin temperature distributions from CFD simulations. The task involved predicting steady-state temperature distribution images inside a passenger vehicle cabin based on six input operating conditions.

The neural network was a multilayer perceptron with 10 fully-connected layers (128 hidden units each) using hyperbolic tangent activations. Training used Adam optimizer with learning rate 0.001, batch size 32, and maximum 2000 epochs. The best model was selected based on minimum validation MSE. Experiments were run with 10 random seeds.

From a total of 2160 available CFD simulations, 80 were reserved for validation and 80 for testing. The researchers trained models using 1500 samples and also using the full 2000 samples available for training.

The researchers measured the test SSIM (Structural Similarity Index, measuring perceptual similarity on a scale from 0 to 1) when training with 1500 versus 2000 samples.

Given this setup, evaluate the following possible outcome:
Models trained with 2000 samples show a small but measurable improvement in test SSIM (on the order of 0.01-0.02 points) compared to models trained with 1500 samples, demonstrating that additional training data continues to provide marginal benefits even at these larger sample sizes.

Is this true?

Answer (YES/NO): NO